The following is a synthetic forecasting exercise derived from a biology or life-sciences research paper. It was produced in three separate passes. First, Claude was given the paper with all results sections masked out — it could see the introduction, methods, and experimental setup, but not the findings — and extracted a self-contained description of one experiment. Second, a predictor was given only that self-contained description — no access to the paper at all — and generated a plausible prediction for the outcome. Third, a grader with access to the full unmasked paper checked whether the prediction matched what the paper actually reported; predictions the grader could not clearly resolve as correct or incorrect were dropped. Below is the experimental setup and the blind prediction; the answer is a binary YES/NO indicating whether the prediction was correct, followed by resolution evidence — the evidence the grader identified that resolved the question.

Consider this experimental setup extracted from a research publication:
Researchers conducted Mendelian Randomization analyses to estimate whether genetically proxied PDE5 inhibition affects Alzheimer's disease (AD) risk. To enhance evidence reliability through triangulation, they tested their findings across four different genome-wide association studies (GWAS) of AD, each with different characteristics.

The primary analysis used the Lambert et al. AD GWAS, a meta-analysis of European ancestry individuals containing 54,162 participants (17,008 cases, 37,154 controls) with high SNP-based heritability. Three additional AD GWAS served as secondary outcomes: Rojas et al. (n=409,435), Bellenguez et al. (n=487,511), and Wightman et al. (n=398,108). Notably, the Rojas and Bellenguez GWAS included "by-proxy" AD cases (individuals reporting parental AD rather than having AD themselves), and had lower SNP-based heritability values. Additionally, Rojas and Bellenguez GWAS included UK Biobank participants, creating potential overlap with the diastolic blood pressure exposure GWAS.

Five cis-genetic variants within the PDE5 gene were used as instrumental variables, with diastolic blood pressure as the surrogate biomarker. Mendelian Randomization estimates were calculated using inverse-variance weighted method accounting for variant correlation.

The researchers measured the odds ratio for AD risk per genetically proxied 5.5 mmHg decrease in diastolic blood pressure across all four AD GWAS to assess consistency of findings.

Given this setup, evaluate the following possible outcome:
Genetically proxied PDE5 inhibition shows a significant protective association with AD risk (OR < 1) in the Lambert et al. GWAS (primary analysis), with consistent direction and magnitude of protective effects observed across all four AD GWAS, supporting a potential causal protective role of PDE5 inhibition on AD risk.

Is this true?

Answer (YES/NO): NO